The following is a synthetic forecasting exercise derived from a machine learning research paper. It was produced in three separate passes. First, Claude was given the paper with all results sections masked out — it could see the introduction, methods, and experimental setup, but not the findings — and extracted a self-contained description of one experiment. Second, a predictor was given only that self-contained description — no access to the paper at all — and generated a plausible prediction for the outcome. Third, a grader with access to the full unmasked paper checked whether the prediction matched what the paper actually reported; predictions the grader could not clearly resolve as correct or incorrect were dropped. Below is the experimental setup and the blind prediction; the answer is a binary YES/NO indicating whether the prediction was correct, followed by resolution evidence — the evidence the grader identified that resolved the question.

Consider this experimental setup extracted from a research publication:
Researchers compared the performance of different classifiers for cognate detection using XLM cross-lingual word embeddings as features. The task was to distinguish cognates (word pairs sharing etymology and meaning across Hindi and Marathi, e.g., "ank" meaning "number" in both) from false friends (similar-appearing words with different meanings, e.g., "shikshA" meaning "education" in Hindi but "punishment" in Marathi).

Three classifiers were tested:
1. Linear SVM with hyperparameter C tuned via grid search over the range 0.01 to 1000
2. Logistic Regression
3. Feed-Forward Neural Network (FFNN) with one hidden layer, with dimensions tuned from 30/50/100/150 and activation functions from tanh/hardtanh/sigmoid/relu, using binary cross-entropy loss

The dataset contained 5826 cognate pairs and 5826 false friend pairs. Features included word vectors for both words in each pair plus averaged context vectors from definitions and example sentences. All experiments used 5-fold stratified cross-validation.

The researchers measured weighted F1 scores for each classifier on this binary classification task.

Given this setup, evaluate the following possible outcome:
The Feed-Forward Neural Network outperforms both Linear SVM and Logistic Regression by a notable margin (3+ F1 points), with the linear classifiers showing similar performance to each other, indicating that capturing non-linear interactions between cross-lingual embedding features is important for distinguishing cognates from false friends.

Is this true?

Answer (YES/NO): YES